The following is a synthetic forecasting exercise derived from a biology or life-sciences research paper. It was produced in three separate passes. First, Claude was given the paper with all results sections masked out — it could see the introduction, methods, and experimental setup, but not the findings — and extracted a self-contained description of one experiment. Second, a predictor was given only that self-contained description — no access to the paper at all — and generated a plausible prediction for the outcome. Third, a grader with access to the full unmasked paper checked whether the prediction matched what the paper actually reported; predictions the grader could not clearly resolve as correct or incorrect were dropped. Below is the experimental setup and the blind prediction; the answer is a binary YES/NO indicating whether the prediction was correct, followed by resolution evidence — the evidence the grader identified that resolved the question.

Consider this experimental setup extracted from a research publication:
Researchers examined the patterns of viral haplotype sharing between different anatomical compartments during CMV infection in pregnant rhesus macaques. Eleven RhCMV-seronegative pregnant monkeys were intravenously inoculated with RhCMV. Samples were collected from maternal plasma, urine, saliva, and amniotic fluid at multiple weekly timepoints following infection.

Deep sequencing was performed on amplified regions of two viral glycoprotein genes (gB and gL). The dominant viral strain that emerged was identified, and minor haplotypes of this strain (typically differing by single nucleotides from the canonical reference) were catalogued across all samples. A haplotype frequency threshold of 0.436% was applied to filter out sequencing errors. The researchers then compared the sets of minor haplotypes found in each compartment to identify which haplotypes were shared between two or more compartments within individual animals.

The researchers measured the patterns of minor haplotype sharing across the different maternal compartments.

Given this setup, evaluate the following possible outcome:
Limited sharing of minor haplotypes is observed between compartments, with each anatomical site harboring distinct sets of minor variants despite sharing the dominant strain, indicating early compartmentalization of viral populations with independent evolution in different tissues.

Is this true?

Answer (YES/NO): NO